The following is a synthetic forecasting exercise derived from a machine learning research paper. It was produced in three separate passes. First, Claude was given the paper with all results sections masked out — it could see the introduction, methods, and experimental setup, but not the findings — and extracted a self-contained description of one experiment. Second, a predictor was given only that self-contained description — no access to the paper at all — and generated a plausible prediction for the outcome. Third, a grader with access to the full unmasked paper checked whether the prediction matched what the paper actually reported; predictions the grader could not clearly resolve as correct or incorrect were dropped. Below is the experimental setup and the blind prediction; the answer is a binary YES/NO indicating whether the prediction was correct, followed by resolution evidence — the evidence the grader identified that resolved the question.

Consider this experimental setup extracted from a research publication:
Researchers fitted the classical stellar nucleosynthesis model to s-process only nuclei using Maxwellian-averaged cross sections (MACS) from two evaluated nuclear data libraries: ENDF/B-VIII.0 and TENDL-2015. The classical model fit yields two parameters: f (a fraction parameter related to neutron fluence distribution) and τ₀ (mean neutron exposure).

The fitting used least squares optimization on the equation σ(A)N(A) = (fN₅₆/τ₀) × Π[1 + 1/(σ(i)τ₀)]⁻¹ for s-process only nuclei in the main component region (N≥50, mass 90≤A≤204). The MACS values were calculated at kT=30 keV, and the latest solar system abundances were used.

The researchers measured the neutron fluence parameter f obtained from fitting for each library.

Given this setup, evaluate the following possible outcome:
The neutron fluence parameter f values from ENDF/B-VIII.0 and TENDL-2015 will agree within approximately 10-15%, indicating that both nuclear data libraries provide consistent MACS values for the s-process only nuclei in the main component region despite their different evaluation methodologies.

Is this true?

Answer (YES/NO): NO